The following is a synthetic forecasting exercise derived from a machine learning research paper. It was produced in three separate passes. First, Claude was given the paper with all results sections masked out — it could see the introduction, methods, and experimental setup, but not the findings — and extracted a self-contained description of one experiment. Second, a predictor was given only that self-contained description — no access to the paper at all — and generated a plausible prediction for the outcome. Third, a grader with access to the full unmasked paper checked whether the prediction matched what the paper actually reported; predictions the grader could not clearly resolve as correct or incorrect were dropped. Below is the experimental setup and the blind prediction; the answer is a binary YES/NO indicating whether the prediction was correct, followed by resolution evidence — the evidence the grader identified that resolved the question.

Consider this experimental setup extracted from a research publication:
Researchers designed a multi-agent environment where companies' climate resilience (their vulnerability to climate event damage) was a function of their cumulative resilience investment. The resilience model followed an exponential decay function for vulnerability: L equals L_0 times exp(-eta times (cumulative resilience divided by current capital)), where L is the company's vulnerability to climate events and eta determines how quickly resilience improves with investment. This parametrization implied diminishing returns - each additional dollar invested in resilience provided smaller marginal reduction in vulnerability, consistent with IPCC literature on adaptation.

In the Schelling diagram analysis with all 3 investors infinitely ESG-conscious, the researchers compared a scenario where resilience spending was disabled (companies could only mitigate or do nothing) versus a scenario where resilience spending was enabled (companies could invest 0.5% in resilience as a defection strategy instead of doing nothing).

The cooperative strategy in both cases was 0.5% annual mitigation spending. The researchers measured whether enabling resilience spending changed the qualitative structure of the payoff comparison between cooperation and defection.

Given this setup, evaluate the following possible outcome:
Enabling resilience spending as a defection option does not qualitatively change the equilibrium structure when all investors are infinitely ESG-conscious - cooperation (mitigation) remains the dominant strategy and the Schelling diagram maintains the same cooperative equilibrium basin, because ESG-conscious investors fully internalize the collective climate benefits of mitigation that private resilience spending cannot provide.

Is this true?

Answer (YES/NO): YES